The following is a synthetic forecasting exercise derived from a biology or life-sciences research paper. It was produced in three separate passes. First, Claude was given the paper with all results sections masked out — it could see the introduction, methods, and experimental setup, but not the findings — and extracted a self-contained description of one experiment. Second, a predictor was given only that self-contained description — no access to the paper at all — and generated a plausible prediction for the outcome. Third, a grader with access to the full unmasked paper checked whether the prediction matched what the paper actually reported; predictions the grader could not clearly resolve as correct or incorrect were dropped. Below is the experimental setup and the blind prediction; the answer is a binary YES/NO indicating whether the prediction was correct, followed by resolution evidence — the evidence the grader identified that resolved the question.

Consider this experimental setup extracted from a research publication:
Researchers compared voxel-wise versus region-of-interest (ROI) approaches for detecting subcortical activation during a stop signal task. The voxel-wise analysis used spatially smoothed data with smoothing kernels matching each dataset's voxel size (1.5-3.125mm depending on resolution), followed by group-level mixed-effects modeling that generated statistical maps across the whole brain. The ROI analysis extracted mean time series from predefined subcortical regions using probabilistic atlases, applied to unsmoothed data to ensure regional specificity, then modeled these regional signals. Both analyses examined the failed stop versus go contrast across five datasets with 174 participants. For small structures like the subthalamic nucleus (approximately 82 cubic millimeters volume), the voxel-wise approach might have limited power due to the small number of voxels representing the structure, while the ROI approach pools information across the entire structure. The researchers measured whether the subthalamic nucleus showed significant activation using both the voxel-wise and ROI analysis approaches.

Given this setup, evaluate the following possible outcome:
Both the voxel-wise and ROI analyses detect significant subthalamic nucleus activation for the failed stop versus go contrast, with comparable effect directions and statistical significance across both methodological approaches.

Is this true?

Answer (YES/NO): NO